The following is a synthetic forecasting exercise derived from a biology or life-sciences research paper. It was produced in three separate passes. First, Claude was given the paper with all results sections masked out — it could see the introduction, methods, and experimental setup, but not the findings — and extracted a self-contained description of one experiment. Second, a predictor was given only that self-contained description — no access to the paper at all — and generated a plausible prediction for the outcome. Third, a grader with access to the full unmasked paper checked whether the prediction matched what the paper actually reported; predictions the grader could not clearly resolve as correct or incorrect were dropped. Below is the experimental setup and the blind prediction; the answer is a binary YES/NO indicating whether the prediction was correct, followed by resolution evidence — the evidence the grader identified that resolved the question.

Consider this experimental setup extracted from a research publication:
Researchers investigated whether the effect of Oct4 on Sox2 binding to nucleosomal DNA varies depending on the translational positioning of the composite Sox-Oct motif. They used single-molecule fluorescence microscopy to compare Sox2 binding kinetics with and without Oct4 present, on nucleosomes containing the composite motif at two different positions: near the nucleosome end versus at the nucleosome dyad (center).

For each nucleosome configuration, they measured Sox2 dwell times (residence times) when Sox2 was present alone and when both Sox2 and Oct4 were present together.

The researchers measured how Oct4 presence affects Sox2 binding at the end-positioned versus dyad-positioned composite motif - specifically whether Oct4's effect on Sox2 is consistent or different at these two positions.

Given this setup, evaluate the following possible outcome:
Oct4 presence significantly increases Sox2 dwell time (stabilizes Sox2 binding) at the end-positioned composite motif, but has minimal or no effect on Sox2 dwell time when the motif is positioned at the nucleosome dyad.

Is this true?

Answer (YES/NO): YES